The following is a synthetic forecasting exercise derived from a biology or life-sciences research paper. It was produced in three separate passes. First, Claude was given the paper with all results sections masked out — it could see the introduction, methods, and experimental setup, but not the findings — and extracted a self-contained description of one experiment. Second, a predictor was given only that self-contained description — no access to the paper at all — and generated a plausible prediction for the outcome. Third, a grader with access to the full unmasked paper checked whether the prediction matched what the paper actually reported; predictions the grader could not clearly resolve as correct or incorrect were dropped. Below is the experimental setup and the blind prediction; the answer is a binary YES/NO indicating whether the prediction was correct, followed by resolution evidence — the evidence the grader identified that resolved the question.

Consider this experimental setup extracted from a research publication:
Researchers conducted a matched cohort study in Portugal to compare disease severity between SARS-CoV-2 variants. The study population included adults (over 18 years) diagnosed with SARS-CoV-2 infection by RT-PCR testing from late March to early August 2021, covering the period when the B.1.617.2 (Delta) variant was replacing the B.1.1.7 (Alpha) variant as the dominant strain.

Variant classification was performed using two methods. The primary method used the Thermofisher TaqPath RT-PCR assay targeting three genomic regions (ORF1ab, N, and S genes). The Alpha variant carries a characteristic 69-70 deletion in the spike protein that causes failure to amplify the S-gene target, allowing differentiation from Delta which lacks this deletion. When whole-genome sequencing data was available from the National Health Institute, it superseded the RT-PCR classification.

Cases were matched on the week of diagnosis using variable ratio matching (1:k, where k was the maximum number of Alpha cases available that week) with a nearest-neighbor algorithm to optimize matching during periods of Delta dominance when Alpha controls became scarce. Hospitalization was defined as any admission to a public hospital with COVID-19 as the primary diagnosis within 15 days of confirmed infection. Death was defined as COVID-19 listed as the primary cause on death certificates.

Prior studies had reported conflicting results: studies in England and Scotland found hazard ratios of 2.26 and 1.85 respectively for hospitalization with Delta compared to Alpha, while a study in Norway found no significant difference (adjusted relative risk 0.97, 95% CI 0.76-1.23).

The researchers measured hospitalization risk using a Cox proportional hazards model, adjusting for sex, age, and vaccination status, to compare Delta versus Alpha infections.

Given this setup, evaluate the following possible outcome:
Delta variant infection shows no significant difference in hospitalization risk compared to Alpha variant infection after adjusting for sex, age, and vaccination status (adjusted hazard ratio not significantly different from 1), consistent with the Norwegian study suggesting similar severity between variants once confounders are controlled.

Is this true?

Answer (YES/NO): NO